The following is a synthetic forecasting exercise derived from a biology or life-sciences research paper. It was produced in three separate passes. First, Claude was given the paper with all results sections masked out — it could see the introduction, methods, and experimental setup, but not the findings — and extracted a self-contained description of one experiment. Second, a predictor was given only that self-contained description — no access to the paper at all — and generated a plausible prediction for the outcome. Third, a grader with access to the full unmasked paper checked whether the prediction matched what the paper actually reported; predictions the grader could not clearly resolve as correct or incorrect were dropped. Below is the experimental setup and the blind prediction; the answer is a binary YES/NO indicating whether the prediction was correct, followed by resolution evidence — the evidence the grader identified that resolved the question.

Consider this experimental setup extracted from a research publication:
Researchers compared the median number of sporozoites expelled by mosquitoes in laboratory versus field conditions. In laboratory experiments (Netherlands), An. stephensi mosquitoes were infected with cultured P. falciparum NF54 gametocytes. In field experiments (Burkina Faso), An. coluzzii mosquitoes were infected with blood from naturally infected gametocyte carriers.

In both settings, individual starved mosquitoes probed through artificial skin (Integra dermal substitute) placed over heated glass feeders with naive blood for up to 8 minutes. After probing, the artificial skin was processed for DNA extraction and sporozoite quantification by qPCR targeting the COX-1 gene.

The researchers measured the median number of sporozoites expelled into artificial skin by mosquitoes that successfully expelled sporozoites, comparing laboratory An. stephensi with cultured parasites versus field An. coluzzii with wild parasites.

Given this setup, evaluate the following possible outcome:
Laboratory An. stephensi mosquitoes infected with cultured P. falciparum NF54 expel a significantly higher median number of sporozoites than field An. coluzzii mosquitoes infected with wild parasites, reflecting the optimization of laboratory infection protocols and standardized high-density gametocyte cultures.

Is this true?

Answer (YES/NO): NO